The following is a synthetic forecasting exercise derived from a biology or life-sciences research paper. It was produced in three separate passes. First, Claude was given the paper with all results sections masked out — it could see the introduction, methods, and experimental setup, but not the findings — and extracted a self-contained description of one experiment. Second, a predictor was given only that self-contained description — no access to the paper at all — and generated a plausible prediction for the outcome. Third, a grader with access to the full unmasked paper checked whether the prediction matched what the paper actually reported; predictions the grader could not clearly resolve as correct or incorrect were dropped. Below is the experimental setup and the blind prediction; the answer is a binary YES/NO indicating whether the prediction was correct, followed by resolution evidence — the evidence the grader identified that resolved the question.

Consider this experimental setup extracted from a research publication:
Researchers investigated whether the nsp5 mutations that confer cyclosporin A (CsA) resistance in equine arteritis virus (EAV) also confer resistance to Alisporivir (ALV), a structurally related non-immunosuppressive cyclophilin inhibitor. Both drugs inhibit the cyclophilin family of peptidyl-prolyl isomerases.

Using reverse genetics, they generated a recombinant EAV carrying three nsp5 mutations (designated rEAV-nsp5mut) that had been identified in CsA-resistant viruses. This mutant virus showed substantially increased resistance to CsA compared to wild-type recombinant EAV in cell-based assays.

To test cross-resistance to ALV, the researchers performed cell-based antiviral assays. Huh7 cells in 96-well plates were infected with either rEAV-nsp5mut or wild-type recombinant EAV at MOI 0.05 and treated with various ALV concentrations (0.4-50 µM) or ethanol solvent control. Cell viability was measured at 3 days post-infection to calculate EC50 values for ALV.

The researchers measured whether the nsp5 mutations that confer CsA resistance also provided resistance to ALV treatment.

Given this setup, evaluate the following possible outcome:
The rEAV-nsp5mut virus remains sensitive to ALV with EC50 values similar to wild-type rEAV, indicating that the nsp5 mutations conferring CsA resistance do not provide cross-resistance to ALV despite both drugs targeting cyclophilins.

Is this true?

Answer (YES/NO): NO